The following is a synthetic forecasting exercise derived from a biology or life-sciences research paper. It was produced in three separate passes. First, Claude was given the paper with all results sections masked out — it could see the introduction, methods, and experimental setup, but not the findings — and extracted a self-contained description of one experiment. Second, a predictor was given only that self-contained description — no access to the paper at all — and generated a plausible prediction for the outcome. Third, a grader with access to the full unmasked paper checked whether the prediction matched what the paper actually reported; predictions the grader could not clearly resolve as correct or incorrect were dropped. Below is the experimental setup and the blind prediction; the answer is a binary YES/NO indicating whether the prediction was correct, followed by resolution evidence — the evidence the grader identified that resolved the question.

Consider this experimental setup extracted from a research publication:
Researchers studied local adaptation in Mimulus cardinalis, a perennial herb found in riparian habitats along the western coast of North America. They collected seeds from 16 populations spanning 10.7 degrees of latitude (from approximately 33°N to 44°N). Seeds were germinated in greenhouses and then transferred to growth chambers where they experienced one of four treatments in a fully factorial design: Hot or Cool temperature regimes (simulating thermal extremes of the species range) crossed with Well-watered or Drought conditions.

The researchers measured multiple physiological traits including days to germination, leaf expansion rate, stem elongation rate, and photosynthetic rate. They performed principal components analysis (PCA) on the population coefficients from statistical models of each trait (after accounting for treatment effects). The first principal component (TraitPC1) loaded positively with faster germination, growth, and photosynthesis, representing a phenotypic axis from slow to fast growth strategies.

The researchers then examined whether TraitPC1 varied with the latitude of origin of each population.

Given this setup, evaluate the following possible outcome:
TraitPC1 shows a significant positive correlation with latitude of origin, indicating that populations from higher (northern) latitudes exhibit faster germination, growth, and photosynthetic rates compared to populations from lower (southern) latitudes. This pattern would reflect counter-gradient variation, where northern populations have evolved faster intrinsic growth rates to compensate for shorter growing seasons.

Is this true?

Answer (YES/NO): NO